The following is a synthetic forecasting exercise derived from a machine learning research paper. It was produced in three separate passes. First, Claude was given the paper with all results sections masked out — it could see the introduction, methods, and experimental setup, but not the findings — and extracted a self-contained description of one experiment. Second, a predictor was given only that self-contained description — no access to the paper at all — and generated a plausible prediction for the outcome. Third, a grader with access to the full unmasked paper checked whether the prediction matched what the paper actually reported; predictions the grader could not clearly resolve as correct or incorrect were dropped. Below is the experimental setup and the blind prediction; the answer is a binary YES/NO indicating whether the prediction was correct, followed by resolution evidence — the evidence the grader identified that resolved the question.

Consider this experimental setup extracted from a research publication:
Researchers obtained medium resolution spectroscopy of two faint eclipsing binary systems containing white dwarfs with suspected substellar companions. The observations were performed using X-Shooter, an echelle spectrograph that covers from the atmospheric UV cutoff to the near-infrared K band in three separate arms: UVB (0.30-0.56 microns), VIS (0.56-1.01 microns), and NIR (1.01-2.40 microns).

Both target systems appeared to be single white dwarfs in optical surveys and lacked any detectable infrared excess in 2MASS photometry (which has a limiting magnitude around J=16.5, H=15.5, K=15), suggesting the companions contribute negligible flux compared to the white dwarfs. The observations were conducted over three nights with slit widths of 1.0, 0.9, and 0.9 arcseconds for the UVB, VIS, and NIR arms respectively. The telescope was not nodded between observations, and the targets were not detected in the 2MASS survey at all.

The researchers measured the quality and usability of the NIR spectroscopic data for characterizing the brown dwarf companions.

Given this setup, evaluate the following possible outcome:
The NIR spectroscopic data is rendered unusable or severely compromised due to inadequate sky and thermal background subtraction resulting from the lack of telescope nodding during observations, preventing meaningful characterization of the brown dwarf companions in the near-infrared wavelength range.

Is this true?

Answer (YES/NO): YES